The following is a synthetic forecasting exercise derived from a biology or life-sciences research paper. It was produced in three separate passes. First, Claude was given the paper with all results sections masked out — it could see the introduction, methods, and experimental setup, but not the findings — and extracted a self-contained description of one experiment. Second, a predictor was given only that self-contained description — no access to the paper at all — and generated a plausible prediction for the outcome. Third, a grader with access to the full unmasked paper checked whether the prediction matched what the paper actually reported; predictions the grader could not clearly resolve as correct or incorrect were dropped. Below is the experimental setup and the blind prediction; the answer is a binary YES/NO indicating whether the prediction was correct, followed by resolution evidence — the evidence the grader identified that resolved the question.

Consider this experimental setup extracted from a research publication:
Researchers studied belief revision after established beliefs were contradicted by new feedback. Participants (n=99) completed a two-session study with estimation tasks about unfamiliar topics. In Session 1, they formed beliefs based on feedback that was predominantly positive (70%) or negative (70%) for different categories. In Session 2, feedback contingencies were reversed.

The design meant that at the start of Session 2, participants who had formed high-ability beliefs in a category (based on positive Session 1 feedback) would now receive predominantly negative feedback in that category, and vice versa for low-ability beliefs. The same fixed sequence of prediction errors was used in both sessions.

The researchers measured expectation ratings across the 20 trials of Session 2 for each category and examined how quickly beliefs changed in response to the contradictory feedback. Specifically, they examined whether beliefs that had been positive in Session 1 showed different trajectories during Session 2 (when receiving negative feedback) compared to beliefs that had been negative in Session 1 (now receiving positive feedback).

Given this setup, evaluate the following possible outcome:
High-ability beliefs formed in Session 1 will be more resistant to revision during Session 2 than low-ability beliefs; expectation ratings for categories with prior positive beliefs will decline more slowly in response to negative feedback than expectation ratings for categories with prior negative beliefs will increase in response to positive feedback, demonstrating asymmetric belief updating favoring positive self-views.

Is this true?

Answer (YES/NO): NO